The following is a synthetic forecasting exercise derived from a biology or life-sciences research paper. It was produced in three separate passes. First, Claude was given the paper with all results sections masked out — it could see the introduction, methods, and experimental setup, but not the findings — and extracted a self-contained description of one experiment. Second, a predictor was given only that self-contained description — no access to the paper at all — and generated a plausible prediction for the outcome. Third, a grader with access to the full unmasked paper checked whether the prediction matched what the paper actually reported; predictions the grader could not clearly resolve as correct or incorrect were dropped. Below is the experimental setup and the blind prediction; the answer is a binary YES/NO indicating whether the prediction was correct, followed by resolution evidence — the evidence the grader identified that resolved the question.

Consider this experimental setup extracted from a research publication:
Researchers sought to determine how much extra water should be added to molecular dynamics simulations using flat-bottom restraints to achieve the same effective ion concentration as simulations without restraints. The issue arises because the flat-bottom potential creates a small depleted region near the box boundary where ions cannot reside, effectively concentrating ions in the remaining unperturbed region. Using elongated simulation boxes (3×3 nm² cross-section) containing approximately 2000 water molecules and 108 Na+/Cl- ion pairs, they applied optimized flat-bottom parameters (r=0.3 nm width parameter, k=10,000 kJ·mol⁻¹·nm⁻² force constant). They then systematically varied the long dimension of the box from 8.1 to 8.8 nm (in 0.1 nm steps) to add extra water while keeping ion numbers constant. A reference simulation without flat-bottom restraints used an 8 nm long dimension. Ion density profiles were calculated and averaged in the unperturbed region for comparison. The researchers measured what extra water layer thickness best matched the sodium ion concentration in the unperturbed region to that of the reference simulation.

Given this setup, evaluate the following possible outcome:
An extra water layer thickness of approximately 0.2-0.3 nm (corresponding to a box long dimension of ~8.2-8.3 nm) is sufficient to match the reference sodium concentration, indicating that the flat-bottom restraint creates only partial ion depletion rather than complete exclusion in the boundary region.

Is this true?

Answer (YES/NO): NO